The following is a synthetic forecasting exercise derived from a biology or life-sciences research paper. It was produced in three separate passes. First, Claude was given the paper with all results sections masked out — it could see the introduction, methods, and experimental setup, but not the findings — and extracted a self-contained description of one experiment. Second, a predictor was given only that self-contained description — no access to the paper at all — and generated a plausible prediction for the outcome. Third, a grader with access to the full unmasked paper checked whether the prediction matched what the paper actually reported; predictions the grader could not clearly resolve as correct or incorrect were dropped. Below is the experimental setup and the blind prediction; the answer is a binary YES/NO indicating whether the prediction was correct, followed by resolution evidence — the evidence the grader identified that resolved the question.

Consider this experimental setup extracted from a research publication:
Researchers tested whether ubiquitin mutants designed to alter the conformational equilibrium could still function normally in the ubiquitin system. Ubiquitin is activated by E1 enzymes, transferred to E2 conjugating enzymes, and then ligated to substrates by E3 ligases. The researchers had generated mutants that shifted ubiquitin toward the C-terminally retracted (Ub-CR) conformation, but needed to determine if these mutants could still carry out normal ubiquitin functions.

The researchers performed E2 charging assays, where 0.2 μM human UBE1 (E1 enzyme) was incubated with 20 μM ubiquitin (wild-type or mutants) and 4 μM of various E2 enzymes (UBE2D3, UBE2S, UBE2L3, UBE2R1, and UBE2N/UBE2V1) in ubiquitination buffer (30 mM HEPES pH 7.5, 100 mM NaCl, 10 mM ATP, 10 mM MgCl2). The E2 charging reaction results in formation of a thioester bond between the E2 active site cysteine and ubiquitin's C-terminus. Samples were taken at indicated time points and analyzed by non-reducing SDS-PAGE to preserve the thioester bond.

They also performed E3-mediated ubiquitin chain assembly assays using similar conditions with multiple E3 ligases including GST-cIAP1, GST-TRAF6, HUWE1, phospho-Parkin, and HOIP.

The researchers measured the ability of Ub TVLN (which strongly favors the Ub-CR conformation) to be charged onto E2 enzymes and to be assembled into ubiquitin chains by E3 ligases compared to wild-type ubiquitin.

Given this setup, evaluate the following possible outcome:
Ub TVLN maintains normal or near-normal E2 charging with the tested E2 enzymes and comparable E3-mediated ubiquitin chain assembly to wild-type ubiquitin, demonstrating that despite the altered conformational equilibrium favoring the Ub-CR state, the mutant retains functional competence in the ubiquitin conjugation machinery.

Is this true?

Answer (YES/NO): NO